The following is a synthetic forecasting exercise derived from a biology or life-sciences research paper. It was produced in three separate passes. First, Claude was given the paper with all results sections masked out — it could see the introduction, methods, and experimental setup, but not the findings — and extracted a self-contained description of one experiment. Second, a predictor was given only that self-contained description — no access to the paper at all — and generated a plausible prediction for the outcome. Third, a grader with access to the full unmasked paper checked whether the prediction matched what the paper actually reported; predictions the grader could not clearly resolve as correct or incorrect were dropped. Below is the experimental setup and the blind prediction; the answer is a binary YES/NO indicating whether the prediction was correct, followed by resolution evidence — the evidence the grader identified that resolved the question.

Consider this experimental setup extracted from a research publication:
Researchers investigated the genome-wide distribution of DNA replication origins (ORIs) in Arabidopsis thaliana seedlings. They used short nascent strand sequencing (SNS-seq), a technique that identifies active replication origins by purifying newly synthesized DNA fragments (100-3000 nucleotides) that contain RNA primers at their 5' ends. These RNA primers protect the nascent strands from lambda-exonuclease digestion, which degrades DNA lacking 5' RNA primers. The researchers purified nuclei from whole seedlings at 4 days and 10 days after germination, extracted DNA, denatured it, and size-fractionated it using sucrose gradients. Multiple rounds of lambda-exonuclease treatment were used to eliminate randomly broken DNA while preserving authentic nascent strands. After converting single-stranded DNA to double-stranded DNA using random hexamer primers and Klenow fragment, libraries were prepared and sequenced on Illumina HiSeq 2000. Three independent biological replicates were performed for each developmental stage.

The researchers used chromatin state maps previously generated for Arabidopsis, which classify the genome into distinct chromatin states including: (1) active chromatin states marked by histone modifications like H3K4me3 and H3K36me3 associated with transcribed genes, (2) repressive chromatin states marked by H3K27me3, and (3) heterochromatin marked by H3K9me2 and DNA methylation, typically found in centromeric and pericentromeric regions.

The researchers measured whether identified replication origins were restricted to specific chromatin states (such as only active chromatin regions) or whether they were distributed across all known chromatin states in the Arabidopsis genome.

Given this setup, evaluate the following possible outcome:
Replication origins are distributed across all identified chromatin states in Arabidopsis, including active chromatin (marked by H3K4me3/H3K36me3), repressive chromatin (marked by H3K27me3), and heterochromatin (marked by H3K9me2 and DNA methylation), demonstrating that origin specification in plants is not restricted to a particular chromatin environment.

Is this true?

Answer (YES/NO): YES